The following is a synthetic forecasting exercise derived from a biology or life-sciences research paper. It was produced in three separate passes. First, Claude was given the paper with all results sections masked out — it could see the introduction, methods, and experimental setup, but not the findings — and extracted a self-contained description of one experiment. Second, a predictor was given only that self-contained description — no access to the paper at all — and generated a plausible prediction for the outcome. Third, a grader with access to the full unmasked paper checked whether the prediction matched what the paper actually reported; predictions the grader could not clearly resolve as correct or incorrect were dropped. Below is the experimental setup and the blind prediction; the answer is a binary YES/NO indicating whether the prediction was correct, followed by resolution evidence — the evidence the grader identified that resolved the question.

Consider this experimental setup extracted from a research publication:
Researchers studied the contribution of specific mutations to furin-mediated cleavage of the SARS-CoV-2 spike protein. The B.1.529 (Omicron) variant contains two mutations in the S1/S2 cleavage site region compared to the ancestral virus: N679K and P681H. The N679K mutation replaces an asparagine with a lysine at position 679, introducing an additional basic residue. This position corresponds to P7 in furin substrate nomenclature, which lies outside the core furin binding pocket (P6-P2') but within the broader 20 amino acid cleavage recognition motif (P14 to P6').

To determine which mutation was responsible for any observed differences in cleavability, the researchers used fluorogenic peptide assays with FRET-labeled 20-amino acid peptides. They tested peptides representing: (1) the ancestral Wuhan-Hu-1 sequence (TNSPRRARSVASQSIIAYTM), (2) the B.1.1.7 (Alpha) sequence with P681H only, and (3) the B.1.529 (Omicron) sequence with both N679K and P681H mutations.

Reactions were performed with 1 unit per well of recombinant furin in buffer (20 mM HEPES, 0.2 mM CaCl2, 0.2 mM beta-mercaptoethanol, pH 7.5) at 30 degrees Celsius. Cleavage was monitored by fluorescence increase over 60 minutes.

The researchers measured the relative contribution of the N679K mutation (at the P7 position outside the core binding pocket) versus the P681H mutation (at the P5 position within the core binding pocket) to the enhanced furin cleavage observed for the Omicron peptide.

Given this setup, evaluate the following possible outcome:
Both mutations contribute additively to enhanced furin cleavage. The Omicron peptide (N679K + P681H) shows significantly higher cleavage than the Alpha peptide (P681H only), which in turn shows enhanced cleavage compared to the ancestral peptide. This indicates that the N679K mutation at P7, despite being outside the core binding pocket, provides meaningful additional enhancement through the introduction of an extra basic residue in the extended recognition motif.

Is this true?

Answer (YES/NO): NO